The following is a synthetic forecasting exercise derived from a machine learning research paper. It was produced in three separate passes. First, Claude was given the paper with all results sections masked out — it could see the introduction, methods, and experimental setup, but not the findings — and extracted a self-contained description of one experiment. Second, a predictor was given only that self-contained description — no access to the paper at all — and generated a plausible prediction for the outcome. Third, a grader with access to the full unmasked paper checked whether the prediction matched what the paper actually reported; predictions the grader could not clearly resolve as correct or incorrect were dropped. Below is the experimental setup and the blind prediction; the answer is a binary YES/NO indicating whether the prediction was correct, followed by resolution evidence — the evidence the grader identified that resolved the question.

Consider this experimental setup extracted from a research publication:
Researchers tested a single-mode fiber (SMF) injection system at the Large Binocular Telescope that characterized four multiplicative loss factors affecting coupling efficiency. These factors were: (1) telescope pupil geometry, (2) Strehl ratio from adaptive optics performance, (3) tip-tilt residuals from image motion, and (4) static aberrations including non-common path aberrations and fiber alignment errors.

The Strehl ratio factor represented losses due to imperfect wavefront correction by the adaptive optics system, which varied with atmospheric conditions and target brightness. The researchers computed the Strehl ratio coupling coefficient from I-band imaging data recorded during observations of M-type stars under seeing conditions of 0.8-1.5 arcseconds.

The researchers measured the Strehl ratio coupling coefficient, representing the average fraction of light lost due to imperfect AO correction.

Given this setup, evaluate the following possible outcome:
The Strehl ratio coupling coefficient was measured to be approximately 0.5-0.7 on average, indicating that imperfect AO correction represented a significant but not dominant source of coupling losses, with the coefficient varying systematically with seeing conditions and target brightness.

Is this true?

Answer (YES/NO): NO